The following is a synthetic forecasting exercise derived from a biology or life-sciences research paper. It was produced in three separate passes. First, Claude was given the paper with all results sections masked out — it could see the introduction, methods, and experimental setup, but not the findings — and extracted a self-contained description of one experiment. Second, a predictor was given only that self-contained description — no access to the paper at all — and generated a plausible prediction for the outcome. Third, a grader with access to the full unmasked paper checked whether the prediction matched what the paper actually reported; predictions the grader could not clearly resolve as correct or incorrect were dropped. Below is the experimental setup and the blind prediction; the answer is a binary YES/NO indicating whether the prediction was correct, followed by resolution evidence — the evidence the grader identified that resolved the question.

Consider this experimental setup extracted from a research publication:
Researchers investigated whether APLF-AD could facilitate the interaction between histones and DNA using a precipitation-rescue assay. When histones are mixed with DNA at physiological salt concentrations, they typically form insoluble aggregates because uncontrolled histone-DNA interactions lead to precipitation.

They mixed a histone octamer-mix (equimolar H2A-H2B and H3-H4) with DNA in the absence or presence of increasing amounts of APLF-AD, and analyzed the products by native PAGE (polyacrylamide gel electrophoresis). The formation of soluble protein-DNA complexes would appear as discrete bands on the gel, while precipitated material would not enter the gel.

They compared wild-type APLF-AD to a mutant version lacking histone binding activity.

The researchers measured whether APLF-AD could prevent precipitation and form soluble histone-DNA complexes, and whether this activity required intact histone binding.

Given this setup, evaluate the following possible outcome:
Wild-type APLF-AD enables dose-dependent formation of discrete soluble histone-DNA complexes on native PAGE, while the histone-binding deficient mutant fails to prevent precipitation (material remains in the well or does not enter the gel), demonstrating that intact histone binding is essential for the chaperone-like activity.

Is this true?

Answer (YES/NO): YES